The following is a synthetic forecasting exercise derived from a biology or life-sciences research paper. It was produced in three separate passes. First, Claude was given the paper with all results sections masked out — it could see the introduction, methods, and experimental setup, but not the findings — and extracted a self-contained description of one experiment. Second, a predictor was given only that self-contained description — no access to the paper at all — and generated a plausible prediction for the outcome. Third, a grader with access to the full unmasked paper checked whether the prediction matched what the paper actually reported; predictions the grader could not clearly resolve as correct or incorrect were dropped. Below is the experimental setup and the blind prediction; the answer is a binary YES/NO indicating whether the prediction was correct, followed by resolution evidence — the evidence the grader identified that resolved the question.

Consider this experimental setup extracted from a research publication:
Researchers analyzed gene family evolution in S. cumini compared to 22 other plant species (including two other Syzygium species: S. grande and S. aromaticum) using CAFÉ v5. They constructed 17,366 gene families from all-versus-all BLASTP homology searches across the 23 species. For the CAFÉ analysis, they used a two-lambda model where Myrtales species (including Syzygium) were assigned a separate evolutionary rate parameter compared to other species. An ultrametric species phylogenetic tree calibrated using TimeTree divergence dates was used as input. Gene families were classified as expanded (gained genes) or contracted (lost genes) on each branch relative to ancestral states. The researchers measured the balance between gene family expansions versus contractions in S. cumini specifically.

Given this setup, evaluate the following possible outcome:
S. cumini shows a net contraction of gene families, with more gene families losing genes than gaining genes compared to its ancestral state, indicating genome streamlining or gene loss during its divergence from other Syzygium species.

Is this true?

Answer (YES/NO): NO